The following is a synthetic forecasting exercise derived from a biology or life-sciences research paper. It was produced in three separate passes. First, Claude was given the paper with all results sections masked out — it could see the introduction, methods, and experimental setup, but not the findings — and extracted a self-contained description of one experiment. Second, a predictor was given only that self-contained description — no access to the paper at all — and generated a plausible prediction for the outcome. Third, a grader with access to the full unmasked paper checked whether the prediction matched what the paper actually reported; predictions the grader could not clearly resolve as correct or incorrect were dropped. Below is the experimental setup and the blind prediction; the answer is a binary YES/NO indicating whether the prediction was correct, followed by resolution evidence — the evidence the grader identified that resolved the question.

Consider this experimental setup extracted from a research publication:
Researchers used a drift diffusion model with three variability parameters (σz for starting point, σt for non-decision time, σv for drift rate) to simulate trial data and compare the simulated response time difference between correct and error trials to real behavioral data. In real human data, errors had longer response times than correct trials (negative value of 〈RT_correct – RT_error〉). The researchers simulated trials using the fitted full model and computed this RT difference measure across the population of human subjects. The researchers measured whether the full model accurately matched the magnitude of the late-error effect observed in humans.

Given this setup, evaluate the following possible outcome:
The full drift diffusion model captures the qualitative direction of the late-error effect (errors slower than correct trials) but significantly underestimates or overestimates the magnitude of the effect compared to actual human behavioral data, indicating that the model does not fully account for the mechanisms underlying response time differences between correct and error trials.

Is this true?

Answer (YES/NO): YES